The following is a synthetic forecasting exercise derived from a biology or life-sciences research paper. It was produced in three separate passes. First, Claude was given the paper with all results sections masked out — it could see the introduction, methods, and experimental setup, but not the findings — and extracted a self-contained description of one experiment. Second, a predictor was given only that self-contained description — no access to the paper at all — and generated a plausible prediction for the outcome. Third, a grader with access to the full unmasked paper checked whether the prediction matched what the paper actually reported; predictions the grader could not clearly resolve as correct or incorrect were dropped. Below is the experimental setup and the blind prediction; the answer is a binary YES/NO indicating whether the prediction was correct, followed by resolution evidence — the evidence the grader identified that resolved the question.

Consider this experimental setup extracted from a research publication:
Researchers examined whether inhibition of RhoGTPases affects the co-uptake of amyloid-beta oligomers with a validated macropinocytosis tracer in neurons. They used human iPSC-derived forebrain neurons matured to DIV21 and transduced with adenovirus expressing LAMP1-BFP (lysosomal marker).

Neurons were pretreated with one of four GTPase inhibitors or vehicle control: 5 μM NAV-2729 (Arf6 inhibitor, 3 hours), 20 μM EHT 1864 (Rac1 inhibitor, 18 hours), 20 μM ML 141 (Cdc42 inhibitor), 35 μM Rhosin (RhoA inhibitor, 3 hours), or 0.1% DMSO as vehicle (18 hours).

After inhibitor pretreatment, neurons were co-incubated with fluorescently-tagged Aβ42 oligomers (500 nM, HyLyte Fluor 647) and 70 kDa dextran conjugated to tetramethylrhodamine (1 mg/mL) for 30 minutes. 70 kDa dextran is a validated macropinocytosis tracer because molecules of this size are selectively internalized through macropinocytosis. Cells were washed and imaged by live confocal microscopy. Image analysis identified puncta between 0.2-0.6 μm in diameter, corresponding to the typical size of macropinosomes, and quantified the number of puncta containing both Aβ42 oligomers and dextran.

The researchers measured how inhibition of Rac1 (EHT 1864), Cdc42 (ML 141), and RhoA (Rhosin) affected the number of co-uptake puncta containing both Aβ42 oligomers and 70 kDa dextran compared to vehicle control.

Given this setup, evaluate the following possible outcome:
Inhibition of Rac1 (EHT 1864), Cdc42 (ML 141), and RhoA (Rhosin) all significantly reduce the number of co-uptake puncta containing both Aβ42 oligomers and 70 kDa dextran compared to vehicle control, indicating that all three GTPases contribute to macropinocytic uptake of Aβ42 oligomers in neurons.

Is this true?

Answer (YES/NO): YES